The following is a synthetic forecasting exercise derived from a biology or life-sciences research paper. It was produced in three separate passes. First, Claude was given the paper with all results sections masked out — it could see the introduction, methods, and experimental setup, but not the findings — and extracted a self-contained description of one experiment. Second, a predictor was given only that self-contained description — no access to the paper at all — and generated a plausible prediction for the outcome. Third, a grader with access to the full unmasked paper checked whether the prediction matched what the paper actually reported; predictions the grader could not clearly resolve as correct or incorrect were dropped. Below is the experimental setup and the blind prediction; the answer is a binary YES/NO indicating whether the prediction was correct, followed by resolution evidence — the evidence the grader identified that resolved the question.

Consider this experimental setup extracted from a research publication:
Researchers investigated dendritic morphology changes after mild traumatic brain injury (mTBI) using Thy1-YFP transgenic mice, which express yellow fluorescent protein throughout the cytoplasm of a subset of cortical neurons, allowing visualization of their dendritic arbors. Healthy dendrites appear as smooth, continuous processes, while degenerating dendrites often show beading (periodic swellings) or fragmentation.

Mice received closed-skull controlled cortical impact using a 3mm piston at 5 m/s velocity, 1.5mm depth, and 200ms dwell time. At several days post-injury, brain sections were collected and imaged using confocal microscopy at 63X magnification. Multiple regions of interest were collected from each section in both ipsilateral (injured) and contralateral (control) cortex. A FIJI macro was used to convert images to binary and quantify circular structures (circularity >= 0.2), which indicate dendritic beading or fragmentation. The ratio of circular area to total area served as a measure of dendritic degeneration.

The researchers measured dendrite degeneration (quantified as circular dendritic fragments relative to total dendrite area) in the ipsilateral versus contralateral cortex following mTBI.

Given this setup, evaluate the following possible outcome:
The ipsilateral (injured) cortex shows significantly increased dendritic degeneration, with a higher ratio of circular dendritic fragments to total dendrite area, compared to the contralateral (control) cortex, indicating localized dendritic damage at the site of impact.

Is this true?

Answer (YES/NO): YES